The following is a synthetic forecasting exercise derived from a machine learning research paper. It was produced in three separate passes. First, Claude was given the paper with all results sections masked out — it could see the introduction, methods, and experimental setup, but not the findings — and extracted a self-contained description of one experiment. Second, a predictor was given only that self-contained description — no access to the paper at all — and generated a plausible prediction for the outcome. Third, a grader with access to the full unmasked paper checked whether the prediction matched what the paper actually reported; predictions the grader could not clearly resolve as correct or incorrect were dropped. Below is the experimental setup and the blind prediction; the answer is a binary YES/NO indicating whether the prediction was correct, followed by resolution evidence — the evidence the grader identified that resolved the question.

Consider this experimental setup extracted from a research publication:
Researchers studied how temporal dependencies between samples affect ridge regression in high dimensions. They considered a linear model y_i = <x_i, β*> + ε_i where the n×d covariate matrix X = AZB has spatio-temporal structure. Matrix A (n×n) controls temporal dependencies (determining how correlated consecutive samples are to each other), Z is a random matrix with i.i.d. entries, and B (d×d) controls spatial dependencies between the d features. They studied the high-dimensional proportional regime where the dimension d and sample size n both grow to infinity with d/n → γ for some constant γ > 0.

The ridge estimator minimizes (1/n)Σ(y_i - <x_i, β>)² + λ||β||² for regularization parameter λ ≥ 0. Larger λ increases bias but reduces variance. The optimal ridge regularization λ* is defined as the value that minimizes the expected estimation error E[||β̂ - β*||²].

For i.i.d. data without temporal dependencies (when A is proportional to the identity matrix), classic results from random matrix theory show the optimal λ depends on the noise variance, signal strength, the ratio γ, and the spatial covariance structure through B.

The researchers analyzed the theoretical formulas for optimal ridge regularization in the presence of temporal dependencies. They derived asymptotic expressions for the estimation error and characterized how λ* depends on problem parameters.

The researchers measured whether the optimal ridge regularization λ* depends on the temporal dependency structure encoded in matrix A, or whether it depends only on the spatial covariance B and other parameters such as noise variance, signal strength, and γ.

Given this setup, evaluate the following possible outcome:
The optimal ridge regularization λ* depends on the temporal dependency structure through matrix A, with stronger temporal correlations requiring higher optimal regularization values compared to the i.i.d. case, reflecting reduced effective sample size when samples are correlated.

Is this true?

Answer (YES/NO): NO